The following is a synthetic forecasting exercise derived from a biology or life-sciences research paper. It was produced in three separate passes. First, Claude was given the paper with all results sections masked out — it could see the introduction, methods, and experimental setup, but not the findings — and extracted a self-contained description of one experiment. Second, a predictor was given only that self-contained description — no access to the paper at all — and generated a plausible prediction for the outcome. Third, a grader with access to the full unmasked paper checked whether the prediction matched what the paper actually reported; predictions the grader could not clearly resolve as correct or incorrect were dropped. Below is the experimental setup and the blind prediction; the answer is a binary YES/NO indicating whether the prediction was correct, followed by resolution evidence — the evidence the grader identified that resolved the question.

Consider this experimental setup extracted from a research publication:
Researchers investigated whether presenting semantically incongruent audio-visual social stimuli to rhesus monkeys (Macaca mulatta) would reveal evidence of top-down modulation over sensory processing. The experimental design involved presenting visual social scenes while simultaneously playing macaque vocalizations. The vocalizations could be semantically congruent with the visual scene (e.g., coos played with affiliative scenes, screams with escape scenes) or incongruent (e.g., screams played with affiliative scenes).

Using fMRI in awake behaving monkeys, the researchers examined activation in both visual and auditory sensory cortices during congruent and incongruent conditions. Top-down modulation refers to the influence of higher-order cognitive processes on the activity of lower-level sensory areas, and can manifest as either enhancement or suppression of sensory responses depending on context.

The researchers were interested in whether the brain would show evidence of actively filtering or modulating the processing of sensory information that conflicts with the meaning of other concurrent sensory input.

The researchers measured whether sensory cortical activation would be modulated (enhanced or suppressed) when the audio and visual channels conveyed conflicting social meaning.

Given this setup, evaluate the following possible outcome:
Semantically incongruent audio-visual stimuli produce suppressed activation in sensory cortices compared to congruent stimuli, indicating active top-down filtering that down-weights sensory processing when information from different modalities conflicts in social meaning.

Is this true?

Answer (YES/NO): YES